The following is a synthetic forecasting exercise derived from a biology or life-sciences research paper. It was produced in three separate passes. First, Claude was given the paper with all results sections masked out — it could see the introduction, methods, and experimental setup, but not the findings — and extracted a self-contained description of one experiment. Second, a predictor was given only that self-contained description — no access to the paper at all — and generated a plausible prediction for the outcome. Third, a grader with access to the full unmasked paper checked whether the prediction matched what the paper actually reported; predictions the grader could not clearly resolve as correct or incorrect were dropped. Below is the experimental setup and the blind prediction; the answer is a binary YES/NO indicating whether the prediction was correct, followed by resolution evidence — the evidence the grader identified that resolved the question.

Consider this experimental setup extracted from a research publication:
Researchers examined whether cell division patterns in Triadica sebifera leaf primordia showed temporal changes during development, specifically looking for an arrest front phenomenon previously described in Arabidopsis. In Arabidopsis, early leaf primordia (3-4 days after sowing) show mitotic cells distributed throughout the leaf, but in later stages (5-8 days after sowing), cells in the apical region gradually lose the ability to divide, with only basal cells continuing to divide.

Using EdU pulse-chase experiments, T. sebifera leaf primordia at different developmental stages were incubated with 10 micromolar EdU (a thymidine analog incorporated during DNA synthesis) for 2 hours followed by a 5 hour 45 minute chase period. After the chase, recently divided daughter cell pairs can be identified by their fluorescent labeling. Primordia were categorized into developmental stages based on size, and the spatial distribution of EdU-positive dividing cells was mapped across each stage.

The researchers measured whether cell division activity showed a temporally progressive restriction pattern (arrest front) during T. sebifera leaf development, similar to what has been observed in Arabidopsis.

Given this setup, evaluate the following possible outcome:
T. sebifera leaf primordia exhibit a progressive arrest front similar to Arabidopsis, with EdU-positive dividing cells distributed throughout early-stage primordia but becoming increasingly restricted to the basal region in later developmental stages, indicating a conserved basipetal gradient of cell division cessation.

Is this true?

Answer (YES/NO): YES